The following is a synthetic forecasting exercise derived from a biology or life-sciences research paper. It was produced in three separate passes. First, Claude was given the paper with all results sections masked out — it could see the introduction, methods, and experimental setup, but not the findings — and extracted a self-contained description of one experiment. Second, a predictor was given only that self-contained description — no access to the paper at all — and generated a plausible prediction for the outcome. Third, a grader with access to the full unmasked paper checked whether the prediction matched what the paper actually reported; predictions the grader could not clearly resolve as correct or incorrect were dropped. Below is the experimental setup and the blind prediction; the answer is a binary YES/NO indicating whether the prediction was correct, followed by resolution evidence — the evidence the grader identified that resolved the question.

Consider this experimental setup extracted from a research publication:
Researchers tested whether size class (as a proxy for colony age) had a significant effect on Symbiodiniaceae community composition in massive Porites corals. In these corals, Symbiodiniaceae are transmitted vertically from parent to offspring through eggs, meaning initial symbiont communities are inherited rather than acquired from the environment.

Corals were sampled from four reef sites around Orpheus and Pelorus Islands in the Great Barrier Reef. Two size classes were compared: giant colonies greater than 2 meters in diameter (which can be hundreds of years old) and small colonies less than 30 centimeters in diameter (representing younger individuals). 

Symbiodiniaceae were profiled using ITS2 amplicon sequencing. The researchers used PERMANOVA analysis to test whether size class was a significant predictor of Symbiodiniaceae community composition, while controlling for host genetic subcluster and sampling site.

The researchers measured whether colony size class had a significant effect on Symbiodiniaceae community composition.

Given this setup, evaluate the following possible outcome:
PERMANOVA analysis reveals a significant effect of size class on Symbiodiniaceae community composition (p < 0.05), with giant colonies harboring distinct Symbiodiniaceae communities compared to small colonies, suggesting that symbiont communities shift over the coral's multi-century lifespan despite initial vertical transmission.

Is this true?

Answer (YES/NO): NO